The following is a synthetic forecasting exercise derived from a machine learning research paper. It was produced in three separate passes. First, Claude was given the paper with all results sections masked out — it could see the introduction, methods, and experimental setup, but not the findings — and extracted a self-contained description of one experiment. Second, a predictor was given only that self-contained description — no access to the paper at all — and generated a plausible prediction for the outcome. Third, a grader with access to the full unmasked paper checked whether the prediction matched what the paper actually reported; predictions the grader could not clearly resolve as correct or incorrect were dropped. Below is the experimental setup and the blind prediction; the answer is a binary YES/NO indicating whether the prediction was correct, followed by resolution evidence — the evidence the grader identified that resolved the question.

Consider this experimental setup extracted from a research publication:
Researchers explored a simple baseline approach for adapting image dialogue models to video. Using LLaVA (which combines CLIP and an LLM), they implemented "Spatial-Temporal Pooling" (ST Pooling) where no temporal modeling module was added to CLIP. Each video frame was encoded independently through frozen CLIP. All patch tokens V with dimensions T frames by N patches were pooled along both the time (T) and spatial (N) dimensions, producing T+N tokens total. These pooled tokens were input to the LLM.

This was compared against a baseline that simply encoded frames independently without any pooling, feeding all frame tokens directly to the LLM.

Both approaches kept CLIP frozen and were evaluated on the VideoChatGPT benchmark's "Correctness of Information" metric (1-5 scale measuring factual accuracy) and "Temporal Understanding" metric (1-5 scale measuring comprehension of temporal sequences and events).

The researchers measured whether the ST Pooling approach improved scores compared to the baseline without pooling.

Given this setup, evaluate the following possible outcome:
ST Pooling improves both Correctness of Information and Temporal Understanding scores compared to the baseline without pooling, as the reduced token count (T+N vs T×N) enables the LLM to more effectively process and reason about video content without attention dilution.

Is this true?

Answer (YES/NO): YES